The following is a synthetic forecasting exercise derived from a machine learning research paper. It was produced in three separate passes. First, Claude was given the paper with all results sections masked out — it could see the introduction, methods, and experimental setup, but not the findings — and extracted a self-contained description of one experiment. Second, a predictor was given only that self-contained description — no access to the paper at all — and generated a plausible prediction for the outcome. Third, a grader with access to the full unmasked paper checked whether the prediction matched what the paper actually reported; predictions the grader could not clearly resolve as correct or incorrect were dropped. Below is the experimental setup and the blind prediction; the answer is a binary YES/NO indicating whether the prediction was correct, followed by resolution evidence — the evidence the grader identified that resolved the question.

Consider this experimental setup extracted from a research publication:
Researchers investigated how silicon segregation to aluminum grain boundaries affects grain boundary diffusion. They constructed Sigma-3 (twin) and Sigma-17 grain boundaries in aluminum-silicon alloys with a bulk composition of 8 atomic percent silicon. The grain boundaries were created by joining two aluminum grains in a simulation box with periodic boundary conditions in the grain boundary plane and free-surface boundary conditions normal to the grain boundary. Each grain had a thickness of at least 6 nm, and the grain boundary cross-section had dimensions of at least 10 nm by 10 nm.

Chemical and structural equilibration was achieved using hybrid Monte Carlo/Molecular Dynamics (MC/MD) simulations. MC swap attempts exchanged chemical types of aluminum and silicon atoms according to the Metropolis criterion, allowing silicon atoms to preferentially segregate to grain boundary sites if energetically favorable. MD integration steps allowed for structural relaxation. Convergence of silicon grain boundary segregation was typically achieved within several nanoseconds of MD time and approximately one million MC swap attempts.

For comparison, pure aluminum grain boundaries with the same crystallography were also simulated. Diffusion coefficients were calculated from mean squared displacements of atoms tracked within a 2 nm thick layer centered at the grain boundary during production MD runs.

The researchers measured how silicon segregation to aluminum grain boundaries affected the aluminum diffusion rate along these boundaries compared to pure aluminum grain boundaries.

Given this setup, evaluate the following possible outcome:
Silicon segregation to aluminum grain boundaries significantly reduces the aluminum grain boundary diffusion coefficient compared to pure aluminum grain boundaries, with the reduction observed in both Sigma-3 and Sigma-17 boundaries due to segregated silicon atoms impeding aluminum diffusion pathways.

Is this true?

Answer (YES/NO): NO